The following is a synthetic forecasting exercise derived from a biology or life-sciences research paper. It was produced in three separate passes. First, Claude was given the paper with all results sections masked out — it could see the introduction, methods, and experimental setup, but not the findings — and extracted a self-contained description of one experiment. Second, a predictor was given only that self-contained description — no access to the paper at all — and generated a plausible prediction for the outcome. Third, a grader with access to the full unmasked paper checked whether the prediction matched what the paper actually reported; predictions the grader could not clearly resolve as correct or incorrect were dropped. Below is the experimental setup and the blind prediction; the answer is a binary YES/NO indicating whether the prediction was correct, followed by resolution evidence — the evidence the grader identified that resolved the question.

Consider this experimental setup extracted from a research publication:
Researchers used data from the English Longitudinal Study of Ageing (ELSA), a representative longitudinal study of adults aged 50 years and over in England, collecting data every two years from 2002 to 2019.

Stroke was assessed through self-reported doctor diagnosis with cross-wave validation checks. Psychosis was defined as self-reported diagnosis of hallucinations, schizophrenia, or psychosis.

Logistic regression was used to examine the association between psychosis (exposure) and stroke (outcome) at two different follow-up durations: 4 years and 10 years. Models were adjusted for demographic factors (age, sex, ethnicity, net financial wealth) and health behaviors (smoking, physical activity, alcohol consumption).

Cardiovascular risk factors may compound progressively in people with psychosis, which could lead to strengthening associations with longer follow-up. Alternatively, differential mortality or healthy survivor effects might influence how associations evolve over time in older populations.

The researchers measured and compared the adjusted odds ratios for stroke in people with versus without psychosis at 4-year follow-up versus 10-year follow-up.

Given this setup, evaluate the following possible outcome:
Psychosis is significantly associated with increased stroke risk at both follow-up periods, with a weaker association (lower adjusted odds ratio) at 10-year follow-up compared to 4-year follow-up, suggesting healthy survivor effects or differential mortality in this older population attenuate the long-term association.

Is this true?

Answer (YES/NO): YES